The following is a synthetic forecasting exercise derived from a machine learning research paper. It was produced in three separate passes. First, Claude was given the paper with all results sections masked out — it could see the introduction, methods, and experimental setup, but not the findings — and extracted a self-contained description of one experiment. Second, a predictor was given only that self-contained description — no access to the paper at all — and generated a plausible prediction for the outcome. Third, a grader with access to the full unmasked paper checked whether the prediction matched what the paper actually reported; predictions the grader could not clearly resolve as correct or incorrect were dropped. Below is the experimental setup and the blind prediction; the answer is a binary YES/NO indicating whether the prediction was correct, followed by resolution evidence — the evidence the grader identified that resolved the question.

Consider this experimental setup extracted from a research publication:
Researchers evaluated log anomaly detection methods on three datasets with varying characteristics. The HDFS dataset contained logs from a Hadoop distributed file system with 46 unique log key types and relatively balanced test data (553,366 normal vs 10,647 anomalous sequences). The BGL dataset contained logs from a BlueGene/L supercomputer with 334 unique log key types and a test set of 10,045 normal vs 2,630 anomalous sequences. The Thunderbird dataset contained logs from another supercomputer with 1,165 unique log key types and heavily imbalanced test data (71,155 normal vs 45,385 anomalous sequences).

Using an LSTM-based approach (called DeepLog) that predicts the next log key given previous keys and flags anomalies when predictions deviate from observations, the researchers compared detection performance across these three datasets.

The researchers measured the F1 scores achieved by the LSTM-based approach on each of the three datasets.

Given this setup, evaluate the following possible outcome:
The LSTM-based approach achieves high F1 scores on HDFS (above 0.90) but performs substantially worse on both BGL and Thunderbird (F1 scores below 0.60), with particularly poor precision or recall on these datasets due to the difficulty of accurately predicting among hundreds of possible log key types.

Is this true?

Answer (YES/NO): NO